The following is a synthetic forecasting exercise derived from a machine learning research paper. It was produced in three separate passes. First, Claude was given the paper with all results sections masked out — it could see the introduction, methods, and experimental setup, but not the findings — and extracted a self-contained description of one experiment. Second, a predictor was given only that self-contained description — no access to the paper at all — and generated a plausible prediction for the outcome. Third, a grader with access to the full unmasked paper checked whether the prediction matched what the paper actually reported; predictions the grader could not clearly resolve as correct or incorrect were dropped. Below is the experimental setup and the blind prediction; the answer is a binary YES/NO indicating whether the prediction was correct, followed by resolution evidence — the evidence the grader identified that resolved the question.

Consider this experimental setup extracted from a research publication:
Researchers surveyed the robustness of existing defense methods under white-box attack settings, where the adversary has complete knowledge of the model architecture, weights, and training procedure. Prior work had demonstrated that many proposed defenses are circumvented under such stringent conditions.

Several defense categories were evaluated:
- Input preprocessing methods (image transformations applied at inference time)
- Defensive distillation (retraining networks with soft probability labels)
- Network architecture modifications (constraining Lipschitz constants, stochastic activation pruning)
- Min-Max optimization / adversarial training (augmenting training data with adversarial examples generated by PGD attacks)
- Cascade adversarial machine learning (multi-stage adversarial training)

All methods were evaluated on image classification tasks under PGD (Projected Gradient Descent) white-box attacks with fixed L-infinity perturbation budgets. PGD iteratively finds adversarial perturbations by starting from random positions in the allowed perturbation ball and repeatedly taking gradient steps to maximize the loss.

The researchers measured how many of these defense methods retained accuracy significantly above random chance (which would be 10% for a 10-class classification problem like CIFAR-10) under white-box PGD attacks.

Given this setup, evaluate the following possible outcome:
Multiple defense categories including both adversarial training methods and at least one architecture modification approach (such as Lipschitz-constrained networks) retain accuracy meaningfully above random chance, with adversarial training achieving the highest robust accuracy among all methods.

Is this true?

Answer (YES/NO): NO